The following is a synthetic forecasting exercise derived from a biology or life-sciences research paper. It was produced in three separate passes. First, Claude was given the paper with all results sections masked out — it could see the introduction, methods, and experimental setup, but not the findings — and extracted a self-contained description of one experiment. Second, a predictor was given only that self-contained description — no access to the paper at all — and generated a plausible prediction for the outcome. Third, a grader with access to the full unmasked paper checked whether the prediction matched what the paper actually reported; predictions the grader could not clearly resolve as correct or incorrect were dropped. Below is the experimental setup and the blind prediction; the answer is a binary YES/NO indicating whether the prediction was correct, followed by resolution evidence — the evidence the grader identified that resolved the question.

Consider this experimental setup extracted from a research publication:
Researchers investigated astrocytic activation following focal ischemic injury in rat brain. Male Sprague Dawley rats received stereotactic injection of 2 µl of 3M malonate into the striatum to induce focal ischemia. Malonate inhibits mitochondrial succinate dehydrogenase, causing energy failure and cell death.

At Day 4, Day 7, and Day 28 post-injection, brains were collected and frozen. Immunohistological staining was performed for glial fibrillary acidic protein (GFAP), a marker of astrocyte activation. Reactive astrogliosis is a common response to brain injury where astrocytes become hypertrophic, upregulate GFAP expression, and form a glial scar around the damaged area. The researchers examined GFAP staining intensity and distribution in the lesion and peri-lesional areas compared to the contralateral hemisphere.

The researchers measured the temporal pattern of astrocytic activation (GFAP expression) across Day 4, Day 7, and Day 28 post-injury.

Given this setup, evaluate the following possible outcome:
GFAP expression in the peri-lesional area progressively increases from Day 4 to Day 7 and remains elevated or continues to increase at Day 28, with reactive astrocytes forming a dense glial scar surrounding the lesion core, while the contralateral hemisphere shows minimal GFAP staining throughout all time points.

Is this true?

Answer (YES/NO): NO